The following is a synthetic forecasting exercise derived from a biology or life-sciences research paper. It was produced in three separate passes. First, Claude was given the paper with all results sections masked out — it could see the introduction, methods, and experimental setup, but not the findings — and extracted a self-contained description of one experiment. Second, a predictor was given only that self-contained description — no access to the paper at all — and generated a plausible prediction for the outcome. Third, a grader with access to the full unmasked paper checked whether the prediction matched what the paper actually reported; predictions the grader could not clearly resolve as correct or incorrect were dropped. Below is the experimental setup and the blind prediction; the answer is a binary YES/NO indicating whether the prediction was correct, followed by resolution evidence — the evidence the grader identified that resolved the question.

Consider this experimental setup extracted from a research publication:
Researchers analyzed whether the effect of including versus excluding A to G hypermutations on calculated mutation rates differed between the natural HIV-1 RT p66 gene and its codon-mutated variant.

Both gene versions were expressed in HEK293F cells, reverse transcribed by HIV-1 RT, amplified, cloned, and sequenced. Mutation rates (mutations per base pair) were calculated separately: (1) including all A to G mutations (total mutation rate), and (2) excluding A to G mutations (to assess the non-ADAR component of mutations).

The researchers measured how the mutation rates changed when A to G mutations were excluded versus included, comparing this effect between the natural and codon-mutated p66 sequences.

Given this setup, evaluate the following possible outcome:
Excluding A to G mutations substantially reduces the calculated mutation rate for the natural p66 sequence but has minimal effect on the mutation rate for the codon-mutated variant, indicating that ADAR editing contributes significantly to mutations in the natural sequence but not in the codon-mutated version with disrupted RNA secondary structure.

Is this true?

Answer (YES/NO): NO